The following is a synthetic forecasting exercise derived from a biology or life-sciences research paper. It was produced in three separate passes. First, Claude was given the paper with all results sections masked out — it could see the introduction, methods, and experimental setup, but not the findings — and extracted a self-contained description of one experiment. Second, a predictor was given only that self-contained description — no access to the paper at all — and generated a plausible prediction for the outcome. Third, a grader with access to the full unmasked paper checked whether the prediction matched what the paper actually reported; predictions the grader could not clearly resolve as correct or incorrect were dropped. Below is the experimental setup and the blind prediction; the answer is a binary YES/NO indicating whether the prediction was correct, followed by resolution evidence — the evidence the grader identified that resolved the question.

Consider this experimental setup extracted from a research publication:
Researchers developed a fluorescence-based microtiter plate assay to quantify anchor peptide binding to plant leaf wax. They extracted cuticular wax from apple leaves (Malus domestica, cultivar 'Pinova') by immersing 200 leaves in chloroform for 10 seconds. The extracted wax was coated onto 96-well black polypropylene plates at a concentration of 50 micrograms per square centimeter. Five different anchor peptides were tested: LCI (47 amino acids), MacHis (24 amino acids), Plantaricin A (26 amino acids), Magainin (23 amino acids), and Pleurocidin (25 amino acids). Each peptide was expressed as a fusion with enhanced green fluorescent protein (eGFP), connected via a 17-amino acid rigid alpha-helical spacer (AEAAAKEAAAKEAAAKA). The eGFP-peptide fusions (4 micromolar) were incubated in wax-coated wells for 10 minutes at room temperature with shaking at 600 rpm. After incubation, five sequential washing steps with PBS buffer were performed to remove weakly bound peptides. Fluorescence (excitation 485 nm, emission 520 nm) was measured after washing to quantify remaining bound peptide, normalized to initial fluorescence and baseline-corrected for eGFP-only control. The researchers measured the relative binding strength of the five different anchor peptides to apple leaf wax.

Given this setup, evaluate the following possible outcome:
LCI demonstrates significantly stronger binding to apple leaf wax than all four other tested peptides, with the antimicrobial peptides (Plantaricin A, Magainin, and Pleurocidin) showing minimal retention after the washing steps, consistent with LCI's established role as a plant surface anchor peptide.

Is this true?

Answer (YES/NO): NO